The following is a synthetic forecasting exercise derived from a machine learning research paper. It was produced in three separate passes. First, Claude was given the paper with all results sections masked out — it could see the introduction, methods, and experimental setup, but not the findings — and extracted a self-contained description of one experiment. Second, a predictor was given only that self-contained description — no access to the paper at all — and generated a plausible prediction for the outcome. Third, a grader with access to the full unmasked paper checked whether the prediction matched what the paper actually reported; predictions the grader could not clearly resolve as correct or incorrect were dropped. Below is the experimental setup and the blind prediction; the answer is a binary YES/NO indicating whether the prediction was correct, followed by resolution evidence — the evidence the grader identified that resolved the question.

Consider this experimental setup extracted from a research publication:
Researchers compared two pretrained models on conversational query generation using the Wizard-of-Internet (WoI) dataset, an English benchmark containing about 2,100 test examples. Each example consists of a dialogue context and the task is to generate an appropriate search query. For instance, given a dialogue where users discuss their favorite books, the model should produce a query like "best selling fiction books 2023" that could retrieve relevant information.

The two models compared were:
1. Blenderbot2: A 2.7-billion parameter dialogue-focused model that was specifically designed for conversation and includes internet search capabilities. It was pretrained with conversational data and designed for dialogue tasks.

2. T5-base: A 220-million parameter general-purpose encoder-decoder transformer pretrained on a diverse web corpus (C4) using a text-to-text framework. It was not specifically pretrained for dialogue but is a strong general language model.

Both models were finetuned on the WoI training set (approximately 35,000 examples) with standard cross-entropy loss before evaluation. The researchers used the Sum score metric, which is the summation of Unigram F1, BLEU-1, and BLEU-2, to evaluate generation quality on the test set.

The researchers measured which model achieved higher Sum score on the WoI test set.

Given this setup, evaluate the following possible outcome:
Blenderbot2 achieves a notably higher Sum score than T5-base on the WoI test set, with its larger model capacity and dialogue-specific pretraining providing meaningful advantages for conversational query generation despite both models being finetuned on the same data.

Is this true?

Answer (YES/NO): NO